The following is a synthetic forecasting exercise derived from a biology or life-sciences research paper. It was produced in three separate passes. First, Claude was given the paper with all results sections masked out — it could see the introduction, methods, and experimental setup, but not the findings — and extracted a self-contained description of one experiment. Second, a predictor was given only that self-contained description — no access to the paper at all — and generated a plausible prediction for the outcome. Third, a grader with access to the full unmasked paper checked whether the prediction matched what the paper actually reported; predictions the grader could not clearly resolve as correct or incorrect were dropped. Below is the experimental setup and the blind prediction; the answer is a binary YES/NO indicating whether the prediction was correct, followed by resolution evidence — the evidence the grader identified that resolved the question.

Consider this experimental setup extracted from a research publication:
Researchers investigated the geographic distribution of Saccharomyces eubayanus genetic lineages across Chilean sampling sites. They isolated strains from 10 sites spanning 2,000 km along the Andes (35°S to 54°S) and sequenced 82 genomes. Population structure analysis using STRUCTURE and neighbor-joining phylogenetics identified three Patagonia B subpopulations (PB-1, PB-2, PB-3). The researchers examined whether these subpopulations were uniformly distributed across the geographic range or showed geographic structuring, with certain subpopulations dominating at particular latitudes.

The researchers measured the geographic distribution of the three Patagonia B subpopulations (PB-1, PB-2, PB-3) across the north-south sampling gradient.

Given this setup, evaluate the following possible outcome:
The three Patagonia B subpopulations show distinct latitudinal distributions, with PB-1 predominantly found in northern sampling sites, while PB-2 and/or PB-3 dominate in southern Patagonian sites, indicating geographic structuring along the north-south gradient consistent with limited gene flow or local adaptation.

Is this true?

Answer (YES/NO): NO